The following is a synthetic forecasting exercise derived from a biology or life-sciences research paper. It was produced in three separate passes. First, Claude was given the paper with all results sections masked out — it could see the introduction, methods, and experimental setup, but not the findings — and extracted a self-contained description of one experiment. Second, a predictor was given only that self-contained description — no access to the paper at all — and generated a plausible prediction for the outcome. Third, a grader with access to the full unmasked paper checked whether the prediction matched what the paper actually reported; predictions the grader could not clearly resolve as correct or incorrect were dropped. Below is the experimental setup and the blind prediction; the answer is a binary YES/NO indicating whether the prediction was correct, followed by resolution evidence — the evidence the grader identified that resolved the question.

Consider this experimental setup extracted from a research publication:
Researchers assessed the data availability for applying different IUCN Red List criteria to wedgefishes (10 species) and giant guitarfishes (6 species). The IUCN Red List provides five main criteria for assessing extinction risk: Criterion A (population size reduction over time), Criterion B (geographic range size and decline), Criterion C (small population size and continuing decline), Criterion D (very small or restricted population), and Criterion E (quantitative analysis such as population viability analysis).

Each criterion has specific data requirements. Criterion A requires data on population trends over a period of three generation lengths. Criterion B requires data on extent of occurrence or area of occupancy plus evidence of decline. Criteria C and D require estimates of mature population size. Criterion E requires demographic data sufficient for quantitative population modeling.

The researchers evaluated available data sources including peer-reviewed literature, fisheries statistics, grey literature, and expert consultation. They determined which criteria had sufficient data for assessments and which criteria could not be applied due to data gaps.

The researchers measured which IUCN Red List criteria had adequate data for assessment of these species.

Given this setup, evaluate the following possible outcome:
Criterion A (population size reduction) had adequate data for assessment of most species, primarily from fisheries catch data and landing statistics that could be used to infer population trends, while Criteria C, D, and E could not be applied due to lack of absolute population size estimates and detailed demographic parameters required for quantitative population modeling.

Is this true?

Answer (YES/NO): NO